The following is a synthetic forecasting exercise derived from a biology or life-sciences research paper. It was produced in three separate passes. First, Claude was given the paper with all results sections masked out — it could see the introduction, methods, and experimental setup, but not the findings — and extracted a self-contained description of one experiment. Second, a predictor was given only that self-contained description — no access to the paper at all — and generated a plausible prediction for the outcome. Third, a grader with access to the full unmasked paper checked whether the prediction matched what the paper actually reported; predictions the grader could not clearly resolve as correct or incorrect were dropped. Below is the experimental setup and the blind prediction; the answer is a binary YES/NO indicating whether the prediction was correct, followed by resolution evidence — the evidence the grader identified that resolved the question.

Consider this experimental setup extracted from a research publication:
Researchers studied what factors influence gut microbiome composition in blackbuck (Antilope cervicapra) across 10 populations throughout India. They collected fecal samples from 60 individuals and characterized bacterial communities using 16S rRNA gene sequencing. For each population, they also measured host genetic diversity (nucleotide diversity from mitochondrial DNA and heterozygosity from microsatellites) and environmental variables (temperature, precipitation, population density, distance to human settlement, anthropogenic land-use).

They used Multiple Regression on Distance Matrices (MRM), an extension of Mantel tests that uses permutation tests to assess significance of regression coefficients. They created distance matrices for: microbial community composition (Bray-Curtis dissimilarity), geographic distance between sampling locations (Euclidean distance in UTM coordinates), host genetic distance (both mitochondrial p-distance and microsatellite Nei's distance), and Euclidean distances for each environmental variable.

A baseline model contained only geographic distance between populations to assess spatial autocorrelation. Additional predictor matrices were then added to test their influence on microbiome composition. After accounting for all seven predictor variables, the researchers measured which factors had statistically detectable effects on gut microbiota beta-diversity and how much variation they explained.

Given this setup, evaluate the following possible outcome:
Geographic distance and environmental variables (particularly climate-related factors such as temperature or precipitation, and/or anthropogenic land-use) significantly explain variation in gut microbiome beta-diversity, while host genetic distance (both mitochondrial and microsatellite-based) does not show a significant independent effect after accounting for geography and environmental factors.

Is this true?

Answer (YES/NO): NO